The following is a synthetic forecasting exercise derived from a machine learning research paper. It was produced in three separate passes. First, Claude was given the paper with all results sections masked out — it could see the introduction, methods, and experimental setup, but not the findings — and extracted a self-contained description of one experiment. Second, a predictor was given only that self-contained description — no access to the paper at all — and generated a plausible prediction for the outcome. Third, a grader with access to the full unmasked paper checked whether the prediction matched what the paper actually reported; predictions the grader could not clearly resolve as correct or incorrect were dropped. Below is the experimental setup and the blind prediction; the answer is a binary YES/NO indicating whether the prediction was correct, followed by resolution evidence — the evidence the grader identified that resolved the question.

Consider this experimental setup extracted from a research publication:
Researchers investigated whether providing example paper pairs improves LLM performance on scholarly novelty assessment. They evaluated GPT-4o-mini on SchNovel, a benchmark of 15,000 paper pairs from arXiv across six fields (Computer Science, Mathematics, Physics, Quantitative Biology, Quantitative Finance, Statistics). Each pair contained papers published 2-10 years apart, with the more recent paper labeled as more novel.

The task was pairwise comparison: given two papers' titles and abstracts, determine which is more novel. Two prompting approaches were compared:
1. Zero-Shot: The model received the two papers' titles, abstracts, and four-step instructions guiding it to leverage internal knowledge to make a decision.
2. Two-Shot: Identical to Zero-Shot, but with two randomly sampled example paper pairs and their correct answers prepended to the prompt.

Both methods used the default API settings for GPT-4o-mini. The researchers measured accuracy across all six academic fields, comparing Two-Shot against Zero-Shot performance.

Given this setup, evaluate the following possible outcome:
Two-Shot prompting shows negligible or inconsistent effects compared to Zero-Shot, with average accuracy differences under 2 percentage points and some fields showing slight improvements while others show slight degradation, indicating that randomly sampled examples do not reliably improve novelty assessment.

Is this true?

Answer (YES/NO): NO